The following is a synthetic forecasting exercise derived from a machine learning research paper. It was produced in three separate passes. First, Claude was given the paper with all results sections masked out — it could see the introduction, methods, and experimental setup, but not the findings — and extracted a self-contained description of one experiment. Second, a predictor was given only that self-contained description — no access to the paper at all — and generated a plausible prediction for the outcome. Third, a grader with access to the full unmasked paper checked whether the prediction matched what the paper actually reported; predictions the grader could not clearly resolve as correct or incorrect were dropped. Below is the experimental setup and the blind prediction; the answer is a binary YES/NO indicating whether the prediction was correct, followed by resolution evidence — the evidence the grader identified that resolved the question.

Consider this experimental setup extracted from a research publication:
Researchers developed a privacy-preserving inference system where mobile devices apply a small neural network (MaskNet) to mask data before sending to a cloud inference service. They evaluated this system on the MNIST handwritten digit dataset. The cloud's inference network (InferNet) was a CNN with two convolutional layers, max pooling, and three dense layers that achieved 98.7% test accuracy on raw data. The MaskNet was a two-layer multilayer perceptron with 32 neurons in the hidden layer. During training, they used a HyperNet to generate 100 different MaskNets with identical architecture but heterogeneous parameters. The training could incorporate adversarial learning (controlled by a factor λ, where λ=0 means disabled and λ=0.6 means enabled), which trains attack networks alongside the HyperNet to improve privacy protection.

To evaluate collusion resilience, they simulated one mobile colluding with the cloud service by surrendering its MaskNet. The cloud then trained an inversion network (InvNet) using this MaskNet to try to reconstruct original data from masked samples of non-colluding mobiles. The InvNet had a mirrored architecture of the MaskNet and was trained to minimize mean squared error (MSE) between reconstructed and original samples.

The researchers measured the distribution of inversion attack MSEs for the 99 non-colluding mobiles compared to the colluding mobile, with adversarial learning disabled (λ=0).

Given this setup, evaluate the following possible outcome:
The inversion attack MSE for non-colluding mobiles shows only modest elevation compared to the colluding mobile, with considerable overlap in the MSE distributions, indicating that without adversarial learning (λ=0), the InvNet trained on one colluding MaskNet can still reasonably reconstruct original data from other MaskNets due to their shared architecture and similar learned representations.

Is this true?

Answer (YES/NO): NO